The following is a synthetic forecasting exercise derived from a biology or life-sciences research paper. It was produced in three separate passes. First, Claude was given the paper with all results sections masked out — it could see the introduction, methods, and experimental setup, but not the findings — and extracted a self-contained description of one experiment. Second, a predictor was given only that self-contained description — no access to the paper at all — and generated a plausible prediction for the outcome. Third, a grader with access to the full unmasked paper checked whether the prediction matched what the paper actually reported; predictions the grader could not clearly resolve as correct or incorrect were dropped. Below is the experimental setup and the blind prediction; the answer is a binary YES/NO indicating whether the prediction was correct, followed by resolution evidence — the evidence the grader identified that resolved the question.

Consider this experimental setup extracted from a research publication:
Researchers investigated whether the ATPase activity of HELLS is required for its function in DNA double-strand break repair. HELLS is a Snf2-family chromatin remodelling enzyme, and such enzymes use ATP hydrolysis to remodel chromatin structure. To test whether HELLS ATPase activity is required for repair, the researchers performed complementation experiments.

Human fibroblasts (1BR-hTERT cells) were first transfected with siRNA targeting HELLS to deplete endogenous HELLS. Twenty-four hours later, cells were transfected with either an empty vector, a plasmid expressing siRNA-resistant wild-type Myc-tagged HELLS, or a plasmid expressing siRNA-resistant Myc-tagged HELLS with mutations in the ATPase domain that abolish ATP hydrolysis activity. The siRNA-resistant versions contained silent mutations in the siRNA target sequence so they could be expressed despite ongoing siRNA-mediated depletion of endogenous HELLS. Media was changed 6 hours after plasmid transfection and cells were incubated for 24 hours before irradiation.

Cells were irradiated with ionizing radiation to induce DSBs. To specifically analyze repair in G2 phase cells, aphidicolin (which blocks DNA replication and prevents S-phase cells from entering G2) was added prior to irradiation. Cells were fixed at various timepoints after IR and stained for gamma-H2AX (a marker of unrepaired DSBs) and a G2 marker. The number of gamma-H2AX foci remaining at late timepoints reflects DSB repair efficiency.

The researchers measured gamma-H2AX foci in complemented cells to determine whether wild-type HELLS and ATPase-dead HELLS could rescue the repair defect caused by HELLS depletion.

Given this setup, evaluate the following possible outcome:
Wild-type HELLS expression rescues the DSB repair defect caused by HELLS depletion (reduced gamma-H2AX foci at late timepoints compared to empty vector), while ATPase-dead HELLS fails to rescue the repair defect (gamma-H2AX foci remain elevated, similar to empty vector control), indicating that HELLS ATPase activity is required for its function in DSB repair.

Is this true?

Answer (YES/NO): YES